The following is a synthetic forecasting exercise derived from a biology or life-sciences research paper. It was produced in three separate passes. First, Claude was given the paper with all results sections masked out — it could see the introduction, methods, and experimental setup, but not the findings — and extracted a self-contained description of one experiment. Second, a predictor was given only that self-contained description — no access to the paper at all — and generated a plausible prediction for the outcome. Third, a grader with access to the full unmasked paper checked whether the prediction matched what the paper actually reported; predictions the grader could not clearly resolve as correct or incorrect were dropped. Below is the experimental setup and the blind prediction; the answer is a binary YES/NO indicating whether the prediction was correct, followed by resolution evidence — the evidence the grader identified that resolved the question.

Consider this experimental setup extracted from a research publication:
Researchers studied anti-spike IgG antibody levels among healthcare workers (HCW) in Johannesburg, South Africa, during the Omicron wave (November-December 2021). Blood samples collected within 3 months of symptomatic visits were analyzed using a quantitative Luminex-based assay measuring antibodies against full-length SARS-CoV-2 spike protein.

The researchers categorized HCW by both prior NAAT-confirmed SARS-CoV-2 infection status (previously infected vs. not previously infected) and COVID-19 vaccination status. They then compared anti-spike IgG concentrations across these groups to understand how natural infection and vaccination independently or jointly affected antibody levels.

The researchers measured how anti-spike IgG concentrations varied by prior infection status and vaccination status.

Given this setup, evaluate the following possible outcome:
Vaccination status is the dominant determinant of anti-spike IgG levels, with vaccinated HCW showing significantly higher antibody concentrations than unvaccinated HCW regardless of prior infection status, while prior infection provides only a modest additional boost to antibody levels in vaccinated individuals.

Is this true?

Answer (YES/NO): NO